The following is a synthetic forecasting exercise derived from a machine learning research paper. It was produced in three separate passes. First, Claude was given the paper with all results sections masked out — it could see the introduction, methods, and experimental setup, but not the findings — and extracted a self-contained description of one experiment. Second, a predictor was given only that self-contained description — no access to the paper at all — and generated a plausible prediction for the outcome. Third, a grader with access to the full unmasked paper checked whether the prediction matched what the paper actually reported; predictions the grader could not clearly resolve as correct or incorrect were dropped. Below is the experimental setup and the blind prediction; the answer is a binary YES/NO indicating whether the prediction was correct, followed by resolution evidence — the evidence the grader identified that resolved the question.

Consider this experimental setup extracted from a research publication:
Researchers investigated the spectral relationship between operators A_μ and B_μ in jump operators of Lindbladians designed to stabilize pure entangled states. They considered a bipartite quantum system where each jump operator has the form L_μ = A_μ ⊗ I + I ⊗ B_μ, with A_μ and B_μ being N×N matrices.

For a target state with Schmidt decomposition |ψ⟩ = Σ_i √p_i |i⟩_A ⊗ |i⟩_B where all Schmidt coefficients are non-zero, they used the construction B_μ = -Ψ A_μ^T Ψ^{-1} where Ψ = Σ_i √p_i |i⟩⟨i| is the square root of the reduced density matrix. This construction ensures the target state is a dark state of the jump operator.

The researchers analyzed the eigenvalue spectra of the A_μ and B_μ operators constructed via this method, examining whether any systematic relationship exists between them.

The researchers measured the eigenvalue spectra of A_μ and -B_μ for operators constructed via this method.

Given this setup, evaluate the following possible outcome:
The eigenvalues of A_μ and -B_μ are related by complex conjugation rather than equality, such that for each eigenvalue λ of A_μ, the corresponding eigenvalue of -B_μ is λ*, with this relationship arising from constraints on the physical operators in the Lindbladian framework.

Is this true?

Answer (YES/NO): NO